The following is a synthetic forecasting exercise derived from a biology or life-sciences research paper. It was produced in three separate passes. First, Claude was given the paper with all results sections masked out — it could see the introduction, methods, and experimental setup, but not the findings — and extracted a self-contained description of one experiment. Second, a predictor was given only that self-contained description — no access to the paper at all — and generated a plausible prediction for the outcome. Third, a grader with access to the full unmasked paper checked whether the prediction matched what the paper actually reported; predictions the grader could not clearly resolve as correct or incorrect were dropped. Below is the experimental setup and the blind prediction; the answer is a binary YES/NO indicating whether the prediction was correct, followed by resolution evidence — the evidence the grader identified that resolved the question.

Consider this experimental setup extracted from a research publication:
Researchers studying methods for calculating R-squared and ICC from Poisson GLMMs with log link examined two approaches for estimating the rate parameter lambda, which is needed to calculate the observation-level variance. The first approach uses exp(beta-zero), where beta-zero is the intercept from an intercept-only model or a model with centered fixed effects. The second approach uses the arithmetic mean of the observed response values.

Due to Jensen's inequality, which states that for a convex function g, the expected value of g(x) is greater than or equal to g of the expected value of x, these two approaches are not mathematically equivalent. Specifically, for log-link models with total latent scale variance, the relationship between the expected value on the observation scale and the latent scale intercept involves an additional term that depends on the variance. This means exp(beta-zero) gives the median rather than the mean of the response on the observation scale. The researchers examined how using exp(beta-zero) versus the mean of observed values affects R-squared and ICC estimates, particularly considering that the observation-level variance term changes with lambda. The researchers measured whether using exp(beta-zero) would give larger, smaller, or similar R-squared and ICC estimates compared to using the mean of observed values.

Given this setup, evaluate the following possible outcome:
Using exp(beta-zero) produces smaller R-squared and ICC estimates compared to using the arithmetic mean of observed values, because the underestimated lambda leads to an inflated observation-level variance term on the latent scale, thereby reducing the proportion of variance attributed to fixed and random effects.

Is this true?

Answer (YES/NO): YES